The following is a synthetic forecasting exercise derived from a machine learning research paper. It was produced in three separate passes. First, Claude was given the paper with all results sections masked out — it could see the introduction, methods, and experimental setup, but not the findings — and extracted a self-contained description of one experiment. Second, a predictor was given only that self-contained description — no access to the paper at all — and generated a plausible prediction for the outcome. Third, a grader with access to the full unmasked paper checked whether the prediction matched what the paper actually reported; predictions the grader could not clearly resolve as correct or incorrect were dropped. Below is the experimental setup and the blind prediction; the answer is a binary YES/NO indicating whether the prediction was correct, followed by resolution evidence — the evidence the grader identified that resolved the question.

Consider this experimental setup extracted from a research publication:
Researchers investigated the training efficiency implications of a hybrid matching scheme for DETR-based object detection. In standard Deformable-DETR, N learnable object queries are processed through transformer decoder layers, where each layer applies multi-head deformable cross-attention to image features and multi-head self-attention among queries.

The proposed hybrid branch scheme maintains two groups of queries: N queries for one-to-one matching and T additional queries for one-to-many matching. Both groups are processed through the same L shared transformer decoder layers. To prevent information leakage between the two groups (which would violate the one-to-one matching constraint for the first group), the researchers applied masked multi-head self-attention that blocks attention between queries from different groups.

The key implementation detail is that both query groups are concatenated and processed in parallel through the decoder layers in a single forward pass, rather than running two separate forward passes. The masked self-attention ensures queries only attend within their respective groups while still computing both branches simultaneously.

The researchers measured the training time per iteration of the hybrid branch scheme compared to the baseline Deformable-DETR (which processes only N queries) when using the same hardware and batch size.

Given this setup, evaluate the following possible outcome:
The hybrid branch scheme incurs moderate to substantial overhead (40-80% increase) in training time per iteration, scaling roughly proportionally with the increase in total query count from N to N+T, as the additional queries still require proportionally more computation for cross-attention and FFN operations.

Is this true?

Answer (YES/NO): NO